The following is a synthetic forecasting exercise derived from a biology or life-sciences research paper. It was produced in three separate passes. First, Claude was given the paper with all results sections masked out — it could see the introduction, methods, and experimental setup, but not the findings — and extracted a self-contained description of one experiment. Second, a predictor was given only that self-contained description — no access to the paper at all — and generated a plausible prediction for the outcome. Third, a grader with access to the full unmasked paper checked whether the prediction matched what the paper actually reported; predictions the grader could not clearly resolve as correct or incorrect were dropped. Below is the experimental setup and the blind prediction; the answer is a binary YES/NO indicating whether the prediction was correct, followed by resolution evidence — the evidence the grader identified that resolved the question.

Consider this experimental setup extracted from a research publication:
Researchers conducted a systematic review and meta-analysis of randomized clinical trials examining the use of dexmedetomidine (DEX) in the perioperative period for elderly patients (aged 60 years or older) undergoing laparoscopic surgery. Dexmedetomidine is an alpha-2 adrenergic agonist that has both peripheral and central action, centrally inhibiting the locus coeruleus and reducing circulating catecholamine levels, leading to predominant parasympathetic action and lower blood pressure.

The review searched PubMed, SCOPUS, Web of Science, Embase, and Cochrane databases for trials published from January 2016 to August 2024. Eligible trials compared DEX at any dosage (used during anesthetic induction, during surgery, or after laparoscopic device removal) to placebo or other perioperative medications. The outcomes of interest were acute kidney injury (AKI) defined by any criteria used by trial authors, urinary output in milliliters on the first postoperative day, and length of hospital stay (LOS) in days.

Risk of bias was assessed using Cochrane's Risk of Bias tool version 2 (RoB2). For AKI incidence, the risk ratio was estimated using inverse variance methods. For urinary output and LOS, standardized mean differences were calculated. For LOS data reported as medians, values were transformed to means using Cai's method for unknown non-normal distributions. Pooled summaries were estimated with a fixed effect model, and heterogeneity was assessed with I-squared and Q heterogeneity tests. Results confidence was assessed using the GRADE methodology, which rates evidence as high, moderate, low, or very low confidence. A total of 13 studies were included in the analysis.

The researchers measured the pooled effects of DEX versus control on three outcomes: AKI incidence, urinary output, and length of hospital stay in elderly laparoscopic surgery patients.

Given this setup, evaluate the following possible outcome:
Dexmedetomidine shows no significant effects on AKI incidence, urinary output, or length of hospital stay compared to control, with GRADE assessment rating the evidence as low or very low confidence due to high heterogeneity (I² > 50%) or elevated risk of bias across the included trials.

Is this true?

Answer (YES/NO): NO